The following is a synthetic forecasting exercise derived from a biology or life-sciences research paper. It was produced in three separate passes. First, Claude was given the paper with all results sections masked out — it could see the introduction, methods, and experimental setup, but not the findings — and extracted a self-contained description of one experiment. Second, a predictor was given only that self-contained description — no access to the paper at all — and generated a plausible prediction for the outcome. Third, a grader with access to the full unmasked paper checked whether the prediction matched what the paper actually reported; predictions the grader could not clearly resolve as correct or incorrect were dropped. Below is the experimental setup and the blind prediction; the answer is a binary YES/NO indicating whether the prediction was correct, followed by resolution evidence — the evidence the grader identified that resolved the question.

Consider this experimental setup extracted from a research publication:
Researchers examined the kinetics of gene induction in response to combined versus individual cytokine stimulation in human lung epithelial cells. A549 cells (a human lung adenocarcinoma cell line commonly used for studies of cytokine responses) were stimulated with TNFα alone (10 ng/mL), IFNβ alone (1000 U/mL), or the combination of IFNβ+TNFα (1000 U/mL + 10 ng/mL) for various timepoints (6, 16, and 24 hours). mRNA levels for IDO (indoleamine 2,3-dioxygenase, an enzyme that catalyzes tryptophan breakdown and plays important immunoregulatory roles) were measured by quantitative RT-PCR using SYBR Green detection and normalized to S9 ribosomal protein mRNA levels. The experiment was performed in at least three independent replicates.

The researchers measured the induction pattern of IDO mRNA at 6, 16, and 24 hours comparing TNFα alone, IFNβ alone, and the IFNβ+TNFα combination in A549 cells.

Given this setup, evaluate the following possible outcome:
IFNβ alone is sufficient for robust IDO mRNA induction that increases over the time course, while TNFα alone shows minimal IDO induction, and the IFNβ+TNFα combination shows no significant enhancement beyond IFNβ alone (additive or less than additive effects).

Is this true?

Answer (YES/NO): NO